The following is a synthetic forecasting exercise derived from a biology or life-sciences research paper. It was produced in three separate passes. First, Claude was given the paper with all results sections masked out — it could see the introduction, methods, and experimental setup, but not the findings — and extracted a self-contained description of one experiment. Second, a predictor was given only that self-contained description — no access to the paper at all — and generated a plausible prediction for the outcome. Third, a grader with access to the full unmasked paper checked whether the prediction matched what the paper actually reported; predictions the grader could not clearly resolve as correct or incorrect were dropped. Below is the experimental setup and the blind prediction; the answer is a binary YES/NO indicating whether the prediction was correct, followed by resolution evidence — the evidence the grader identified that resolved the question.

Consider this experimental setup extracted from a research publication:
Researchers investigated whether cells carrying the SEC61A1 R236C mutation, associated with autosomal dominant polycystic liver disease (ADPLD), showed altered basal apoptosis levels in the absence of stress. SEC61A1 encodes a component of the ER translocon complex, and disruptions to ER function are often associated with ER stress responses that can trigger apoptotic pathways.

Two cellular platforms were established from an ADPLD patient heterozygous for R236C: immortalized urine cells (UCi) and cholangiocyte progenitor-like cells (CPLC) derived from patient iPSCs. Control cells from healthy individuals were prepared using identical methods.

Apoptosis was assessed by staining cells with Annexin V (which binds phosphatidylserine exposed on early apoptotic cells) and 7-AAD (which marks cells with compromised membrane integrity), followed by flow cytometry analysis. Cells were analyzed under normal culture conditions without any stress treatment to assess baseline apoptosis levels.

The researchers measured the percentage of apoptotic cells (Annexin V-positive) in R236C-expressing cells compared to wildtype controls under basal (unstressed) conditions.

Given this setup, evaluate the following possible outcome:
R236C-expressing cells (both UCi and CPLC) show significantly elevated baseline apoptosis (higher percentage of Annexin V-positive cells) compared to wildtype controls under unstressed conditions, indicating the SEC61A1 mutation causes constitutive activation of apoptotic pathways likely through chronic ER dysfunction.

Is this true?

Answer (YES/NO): NO